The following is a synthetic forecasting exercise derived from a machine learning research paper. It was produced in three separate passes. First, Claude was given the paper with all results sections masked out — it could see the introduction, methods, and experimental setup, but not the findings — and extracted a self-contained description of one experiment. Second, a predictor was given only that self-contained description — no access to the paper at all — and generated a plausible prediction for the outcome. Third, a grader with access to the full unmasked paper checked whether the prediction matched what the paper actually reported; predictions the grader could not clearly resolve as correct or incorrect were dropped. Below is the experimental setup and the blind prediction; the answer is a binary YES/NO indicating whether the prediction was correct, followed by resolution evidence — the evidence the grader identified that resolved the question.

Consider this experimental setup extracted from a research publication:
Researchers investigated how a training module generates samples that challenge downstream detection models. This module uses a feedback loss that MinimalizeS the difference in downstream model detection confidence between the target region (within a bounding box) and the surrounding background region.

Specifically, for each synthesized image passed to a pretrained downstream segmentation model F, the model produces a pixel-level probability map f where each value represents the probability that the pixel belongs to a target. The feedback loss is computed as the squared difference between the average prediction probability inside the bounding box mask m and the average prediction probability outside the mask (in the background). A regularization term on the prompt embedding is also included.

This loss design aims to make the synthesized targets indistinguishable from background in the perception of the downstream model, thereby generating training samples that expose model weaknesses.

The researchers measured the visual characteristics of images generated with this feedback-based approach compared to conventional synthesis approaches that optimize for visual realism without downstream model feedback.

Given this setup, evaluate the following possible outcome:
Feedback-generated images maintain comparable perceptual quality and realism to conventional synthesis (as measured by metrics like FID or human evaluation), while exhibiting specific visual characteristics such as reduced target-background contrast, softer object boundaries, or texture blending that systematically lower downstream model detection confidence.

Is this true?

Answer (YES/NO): YES